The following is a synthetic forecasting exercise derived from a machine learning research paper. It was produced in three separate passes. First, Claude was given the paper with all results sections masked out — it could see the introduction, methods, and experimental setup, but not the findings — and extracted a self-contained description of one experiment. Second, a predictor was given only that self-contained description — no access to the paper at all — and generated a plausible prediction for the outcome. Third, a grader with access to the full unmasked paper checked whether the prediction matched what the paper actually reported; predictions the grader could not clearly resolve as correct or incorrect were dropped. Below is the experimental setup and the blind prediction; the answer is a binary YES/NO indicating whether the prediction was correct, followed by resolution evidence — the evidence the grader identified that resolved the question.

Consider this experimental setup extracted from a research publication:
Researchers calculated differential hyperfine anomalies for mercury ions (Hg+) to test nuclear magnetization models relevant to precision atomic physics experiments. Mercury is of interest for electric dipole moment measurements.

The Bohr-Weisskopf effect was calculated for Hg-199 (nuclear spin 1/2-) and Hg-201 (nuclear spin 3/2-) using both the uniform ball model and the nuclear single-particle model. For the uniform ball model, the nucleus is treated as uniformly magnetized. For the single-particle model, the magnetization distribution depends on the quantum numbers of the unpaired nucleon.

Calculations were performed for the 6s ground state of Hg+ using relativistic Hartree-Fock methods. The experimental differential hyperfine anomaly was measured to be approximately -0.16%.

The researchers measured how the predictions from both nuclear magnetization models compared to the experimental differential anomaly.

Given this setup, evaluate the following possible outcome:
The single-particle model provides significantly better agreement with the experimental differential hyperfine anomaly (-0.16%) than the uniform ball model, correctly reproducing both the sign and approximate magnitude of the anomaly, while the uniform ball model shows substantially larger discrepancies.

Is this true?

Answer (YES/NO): NO